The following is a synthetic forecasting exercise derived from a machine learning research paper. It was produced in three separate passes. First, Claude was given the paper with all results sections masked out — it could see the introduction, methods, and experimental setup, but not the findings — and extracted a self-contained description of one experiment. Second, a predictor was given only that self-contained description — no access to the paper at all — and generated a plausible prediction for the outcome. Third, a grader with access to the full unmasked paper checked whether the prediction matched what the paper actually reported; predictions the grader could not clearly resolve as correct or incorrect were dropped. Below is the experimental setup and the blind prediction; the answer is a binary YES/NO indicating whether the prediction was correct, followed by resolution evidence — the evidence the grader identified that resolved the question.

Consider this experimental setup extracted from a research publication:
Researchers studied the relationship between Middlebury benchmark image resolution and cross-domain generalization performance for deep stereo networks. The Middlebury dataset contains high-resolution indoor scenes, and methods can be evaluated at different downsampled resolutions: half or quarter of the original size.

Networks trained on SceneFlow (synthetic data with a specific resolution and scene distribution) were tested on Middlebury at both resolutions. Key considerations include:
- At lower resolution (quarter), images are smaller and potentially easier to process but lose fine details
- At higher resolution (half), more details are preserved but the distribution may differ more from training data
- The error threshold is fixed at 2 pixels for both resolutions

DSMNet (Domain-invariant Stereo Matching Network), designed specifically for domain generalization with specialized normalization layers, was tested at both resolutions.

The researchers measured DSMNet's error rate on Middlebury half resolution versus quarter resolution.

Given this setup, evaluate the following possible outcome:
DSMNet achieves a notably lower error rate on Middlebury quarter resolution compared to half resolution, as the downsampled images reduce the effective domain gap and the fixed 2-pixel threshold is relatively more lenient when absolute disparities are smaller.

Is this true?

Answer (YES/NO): YES